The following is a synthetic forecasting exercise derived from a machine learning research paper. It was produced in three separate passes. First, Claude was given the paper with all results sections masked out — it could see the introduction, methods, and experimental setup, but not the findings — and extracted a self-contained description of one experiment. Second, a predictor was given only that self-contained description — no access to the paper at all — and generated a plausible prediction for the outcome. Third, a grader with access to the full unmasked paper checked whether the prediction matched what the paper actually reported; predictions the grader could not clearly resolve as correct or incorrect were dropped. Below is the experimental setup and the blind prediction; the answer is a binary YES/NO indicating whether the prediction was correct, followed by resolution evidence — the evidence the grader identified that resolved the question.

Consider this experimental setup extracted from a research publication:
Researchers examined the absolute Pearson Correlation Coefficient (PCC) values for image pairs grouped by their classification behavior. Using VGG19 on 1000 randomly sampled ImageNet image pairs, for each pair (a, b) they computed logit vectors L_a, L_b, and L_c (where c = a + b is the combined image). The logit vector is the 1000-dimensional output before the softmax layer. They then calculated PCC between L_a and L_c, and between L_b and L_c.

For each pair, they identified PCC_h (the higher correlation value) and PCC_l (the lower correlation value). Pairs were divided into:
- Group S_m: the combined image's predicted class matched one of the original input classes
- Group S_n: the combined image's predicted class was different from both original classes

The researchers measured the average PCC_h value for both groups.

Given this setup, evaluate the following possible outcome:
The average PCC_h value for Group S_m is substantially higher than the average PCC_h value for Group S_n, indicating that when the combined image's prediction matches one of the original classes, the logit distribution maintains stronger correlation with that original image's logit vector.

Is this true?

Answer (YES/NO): YES